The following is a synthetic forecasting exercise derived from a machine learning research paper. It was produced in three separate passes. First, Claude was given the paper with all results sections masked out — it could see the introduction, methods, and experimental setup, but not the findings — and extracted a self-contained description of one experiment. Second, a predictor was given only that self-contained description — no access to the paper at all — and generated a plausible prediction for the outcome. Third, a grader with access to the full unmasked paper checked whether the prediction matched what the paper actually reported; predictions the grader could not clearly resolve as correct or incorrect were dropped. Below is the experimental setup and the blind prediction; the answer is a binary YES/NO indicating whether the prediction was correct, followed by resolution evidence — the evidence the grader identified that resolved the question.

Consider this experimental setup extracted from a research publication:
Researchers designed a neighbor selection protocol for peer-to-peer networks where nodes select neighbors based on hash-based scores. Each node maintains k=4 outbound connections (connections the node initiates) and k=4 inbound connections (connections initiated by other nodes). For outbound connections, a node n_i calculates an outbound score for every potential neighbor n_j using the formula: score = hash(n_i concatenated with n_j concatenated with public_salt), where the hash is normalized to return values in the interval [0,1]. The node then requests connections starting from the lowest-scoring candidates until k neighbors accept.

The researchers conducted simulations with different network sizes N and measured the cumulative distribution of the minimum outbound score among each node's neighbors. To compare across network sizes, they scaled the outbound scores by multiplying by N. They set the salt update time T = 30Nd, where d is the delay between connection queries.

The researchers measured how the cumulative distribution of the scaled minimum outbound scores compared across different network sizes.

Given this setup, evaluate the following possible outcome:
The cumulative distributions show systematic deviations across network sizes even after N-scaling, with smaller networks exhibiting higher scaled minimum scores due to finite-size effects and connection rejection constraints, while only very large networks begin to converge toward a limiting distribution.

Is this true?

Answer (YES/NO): NO